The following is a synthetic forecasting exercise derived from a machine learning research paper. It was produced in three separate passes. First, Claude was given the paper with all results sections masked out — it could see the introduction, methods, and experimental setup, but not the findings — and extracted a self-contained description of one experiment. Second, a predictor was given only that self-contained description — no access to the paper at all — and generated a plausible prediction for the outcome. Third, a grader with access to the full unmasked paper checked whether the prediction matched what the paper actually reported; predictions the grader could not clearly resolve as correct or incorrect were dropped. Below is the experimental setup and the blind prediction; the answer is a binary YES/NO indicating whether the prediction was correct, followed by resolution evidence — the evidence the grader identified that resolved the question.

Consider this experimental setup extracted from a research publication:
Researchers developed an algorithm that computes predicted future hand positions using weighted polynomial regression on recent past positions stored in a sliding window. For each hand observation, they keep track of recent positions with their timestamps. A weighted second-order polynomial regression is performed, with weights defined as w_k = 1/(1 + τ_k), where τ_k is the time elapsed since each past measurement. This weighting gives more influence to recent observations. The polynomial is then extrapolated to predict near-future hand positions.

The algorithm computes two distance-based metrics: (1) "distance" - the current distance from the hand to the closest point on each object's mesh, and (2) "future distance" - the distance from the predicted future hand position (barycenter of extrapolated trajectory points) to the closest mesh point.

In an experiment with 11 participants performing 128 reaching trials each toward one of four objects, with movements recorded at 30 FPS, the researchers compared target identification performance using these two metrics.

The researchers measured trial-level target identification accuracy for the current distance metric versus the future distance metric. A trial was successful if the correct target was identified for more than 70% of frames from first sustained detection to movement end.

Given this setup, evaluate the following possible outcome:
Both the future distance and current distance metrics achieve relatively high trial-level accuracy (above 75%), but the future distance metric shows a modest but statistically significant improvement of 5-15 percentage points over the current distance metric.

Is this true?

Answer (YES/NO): NO